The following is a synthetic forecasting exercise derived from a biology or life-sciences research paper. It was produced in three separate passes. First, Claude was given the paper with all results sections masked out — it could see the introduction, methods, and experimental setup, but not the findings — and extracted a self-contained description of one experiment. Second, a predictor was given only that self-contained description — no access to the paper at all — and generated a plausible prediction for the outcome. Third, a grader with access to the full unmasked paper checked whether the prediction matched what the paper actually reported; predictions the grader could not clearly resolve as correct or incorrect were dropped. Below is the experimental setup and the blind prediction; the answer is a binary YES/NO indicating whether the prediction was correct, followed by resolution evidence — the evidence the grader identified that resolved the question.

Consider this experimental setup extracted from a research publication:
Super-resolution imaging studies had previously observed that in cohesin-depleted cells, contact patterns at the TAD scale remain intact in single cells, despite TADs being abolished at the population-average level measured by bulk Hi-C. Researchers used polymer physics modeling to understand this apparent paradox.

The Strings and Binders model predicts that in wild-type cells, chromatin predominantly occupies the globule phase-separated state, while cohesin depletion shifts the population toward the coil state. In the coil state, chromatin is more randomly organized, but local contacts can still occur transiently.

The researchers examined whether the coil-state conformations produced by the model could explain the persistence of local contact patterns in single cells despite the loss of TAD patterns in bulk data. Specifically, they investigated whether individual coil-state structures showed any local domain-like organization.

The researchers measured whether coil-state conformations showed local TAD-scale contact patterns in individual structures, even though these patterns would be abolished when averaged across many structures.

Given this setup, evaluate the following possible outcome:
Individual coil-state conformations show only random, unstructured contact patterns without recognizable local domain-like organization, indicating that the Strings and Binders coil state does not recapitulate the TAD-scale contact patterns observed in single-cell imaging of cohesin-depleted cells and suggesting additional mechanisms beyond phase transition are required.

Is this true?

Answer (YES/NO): NO